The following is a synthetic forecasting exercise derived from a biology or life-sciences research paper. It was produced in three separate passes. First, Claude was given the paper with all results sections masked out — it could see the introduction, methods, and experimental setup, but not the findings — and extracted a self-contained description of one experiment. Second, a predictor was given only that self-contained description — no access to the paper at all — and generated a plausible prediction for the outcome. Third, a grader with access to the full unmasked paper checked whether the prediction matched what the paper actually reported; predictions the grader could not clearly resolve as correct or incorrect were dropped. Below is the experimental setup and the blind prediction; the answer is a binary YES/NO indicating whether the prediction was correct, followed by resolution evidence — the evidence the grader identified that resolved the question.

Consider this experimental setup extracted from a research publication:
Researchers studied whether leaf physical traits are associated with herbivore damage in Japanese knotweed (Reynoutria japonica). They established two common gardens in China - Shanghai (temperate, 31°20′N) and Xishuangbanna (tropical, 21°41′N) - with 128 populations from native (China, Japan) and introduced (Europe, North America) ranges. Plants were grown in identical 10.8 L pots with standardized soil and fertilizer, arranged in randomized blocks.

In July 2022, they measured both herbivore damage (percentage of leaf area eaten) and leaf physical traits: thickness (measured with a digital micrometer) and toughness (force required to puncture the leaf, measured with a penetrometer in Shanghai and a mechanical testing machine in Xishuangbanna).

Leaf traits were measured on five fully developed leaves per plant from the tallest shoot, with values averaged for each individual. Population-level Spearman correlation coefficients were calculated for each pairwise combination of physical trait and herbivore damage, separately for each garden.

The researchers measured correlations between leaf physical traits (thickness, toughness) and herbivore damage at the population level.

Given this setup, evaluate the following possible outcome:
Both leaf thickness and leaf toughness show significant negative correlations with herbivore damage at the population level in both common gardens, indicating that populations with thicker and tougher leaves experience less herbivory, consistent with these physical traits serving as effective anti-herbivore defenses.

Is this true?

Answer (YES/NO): NO